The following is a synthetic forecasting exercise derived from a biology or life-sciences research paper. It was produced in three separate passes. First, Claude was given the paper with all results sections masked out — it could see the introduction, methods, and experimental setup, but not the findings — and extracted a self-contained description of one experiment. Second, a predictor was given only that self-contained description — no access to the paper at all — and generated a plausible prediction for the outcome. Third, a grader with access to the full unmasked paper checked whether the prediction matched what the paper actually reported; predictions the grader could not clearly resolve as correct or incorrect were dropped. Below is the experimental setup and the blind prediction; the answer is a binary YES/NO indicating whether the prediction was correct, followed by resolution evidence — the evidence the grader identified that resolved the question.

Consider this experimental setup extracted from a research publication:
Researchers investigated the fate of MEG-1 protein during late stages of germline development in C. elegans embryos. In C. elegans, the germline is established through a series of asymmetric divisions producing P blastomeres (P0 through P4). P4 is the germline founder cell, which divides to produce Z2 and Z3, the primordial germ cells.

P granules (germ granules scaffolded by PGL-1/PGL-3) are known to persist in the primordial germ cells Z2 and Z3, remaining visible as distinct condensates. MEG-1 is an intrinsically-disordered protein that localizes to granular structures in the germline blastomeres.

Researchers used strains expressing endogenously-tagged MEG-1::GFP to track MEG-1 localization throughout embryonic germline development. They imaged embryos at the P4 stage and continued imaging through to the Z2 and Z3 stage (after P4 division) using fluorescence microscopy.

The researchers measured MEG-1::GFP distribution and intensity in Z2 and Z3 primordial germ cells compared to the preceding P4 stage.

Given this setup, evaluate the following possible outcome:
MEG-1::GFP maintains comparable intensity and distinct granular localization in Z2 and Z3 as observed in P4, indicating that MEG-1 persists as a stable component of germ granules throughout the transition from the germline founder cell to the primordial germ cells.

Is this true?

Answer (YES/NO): NO